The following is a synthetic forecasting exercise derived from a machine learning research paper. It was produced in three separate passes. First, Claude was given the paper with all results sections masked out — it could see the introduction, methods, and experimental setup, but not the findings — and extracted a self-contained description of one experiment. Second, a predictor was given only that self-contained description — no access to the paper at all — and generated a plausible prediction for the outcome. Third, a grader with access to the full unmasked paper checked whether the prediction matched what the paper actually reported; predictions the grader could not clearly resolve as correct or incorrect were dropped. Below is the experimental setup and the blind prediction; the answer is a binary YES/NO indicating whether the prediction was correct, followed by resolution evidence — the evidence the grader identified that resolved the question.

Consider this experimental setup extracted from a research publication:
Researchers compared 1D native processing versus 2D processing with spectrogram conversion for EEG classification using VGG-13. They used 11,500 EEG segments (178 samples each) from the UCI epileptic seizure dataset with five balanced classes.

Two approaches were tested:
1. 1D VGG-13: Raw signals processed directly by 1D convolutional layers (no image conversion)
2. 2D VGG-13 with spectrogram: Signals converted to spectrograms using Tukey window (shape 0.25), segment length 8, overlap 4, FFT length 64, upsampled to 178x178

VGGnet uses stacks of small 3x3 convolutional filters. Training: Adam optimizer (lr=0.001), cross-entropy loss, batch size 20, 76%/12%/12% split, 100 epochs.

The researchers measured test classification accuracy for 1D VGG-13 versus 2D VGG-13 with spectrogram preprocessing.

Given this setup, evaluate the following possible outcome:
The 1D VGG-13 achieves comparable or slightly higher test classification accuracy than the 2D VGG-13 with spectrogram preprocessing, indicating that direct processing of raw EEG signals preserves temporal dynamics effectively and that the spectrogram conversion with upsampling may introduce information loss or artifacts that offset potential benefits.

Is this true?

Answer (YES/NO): YES